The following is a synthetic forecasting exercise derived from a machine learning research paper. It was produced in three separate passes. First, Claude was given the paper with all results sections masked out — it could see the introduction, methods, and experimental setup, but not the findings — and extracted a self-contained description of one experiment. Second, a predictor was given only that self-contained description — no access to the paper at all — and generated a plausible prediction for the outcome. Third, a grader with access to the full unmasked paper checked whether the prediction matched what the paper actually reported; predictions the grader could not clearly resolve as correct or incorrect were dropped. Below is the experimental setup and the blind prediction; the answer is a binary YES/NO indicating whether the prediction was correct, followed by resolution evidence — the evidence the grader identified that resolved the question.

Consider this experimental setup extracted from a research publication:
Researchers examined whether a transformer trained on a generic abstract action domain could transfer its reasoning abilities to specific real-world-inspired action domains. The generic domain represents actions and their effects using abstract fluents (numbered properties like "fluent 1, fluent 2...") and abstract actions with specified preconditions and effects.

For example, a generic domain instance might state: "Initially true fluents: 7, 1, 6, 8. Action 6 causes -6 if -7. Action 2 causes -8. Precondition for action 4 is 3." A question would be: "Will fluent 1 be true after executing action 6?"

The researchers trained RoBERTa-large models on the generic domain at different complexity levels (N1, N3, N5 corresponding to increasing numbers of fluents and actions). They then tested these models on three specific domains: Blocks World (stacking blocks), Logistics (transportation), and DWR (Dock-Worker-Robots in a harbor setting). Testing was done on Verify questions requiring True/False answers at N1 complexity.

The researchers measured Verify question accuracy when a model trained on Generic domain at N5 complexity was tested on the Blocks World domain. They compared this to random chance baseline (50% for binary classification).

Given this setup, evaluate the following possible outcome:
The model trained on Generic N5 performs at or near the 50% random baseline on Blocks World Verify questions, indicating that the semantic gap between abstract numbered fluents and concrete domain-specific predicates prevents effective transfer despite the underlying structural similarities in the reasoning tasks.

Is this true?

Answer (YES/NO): NO